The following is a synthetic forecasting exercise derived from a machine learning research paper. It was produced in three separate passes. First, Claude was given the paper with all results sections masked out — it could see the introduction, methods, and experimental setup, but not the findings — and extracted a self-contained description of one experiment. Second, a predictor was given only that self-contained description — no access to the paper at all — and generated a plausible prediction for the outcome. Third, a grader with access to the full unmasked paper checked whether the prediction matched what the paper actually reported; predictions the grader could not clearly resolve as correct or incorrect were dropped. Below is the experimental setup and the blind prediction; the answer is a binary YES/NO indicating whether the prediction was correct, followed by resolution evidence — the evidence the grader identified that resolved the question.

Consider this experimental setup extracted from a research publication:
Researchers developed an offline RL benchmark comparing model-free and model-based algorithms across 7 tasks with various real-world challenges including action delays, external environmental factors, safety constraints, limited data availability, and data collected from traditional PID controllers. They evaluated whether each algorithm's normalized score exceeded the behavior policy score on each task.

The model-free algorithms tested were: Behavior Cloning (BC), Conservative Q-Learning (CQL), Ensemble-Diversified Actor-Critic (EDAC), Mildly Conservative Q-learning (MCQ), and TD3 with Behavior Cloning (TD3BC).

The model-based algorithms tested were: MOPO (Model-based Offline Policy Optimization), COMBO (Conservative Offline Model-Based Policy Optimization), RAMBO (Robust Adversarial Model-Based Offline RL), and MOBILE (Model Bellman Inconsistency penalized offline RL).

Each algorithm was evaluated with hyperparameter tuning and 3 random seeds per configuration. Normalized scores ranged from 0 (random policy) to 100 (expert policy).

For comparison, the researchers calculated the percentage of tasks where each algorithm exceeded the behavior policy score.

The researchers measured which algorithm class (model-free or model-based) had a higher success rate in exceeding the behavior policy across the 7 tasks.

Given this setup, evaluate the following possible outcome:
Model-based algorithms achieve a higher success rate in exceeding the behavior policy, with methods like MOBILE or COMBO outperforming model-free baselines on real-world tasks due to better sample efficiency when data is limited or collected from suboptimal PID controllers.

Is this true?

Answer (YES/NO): NO